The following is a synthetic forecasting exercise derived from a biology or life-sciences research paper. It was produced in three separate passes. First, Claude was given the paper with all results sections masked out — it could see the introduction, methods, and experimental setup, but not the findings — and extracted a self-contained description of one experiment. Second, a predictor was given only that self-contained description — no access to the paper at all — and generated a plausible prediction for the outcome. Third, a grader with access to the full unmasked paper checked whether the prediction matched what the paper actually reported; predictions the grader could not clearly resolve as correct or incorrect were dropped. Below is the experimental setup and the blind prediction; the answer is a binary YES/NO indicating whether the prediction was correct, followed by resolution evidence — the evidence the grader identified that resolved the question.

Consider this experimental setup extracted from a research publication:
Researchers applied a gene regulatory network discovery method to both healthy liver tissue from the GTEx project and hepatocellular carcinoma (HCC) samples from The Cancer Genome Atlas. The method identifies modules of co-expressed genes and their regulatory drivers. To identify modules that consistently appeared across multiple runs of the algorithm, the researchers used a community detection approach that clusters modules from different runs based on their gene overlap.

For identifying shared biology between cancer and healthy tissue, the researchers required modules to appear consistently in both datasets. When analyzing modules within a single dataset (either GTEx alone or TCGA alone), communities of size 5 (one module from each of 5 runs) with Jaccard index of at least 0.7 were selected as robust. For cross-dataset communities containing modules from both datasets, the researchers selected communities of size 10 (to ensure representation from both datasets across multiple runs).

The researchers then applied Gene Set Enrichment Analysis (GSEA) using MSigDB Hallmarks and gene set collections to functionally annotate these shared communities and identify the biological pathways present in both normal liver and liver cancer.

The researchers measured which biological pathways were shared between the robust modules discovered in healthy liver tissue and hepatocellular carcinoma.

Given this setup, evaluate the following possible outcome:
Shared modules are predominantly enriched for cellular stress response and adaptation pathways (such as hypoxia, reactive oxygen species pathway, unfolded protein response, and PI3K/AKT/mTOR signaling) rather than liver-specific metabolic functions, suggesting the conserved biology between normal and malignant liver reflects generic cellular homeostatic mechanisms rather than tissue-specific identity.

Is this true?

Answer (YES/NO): NO